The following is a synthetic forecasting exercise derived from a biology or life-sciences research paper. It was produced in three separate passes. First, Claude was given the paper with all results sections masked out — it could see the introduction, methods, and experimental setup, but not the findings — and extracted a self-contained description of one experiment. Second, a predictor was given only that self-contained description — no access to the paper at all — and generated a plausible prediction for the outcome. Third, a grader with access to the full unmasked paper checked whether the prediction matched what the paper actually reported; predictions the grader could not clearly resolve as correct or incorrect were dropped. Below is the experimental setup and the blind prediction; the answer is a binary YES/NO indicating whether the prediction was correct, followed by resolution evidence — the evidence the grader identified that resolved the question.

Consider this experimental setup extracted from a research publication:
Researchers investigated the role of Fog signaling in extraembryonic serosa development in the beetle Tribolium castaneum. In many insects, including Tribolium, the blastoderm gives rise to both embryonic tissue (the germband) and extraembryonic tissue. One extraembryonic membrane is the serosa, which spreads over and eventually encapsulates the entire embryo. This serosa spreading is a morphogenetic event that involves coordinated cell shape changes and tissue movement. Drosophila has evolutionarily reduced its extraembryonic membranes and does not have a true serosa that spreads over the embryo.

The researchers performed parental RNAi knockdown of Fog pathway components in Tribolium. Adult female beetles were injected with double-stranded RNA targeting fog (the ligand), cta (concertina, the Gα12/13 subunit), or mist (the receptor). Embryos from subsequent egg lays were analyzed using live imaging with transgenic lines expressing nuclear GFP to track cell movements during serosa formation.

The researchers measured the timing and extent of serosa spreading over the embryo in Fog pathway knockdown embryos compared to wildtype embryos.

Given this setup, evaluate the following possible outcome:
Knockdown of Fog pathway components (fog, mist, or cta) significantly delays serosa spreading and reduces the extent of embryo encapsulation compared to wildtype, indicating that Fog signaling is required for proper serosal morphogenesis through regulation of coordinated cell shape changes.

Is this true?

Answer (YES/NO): YES